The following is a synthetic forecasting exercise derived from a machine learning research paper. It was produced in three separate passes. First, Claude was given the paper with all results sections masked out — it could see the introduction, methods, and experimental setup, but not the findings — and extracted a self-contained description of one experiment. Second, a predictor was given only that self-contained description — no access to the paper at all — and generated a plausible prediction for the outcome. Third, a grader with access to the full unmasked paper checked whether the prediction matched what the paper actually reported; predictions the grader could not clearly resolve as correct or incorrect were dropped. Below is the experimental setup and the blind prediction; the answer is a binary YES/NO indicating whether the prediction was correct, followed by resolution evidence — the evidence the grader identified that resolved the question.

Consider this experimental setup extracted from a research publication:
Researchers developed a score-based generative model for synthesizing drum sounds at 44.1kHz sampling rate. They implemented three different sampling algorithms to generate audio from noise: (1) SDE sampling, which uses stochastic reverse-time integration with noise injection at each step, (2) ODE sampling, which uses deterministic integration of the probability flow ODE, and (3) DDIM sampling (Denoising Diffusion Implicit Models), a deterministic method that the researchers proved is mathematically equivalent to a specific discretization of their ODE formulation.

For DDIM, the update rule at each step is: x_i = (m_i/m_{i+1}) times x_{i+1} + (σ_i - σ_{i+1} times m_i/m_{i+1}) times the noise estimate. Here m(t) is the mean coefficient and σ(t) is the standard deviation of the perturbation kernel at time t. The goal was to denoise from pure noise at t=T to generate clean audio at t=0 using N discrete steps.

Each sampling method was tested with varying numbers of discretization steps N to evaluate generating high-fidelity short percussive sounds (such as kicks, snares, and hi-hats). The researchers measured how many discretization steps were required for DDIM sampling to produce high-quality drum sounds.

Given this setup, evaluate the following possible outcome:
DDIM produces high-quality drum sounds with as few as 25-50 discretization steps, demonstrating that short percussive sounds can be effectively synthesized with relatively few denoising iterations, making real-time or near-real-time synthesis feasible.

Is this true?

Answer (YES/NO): YES